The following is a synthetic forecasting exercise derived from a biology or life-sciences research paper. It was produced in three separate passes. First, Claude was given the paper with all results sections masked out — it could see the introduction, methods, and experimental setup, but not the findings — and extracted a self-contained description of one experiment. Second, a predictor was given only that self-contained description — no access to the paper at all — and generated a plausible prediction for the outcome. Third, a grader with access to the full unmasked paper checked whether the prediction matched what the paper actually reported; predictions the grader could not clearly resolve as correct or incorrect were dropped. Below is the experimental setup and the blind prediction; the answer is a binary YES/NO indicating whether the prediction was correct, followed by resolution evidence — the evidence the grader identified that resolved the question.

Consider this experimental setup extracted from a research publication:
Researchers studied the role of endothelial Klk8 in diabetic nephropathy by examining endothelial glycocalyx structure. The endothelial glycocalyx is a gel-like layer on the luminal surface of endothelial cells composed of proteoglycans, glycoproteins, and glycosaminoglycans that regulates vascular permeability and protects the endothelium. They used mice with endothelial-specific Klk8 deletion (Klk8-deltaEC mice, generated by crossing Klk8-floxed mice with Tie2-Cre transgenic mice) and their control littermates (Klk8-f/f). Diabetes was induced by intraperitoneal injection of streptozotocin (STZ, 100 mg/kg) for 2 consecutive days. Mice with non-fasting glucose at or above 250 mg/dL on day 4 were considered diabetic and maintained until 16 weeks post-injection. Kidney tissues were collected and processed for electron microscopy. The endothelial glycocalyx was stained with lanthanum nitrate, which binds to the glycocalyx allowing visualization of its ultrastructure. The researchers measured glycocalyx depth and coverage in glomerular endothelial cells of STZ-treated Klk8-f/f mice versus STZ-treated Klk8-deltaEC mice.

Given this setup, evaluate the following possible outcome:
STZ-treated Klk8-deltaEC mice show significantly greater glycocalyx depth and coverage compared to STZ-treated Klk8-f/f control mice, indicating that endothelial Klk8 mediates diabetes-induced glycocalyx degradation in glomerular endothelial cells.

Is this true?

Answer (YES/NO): YES